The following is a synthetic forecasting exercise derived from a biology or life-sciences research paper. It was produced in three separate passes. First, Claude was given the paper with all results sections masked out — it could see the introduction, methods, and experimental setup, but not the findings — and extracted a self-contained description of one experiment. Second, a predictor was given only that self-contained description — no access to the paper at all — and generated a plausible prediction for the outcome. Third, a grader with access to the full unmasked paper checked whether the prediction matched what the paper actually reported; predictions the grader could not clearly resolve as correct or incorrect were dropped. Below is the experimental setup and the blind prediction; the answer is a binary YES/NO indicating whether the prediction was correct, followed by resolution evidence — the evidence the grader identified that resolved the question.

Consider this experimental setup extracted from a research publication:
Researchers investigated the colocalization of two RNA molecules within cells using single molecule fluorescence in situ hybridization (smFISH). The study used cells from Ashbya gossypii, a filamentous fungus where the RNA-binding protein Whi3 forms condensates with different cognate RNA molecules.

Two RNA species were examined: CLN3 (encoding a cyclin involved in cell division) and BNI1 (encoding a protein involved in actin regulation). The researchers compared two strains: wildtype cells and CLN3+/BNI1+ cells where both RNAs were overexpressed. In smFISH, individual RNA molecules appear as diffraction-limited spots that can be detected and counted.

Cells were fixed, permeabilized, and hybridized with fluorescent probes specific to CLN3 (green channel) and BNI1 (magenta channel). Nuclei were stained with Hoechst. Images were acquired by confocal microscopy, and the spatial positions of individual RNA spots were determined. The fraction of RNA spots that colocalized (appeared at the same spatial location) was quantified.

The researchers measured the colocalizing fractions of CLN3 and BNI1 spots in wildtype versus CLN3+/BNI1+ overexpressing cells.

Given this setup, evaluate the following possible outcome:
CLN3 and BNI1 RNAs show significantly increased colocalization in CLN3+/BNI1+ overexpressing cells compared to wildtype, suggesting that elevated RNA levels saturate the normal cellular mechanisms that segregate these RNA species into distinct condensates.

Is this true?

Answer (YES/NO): NO